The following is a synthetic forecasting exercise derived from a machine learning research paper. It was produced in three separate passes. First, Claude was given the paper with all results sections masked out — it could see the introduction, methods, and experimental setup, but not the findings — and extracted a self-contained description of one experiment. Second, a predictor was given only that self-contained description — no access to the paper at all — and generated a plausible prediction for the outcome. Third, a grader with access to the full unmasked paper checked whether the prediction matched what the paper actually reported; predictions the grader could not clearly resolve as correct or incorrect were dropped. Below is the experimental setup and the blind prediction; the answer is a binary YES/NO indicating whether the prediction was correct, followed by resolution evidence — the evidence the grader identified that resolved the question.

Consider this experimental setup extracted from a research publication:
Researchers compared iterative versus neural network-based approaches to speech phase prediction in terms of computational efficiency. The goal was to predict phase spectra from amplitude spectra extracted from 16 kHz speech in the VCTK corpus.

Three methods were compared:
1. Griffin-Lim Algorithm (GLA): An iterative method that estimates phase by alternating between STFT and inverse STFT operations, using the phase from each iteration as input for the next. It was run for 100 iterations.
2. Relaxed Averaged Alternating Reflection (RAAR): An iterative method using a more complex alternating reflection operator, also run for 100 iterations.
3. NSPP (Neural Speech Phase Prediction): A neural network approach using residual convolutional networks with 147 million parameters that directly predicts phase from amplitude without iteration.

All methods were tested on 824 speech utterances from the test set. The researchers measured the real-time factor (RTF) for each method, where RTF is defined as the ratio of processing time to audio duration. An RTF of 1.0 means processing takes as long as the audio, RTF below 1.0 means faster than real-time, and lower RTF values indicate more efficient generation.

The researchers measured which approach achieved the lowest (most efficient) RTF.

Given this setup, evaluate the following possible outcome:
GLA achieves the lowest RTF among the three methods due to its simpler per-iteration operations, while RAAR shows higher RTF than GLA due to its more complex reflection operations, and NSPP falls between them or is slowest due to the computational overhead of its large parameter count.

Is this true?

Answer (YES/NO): NO